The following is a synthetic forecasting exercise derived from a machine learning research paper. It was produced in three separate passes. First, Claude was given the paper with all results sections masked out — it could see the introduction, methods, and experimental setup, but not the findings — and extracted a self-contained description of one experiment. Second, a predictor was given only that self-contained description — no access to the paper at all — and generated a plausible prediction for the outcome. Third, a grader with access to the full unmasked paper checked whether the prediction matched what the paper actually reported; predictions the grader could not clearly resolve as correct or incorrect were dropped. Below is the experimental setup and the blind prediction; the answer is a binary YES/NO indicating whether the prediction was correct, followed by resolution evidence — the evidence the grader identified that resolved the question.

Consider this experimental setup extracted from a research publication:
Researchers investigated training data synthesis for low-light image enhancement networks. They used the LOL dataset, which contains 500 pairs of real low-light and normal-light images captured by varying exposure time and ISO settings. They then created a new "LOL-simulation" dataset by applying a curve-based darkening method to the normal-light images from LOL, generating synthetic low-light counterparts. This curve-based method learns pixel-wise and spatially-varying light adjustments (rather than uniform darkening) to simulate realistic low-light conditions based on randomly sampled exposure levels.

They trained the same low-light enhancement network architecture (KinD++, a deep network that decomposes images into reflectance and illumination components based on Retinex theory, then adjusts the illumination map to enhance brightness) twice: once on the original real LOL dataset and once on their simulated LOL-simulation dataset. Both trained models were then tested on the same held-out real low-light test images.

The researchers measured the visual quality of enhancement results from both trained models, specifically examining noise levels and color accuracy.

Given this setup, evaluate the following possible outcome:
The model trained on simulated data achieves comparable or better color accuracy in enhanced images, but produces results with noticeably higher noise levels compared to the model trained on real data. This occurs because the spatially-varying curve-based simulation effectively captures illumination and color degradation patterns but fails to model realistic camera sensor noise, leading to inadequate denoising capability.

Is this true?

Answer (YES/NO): NO